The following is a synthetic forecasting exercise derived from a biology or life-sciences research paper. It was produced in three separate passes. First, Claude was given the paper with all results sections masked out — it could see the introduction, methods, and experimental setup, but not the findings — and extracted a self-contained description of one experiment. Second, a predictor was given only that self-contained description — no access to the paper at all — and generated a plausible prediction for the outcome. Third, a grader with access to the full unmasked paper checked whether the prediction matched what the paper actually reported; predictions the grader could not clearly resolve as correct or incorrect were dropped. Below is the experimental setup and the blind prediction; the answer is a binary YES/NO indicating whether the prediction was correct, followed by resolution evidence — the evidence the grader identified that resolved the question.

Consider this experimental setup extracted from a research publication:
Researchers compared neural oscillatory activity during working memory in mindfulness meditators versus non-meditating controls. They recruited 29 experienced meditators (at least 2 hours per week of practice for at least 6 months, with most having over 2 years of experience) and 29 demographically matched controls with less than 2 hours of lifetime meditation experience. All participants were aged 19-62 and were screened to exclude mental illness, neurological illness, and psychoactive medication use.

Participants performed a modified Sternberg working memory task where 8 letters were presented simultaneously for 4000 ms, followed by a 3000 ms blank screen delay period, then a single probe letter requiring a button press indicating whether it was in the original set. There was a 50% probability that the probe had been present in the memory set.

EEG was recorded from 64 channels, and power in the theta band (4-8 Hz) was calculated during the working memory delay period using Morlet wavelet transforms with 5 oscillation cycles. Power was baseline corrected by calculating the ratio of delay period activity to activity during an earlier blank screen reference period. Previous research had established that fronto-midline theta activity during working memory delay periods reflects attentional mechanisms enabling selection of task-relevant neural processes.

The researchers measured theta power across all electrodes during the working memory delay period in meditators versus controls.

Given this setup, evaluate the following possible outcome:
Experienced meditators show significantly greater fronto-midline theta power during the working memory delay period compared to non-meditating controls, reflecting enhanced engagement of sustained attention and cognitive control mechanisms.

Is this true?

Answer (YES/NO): NO